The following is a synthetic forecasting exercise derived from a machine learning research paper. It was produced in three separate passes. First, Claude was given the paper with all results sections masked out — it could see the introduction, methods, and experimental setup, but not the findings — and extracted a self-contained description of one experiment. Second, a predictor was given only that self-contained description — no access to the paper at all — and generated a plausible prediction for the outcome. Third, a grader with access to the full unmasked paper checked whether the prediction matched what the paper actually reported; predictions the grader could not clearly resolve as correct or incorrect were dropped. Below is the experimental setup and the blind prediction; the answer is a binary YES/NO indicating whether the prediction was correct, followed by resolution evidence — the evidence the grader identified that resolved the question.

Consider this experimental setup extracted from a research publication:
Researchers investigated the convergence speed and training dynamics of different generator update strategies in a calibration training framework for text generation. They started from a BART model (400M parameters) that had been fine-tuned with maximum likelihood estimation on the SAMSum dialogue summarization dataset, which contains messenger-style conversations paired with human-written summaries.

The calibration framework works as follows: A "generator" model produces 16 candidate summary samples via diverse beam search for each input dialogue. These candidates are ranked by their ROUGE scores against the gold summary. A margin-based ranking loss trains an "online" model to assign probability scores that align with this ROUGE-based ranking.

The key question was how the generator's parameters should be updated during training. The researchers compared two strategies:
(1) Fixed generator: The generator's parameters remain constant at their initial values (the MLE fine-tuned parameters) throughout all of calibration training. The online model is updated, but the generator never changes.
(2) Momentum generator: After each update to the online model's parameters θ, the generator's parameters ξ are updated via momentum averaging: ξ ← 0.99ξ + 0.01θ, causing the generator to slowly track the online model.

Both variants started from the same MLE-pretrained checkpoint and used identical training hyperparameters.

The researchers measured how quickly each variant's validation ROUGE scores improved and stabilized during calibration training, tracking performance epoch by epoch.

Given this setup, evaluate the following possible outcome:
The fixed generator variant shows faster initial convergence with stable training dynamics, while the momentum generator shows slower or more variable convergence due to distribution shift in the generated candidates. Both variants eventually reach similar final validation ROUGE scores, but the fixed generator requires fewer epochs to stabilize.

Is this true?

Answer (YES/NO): NO